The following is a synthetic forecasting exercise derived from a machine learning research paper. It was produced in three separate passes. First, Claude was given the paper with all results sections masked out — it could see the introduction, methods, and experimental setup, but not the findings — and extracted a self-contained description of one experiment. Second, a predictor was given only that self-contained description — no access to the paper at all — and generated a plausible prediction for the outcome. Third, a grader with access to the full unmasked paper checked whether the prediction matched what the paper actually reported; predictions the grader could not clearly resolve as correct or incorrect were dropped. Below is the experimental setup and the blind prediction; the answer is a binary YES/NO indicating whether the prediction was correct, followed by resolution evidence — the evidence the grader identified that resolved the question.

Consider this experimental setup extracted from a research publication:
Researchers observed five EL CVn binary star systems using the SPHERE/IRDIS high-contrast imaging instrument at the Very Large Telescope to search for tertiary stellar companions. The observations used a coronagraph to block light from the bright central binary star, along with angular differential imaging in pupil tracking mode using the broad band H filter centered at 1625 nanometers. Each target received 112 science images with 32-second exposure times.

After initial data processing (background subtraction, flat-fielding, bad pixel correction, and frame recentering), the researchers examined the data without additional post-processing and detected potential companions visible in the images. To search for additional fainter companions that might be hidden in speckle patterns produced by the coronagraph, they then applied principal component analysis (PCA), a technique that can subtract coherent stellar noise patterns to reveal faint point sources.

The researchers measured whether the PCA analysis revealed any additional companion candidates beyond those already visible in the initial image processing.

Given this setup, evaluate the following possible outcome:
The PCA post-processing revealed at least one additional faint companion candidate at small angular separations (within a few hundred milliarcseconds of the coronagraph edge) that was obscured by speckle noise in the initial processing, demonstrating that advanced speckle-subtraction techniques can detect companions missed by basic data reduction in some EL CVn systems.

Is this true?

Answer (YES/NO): NO